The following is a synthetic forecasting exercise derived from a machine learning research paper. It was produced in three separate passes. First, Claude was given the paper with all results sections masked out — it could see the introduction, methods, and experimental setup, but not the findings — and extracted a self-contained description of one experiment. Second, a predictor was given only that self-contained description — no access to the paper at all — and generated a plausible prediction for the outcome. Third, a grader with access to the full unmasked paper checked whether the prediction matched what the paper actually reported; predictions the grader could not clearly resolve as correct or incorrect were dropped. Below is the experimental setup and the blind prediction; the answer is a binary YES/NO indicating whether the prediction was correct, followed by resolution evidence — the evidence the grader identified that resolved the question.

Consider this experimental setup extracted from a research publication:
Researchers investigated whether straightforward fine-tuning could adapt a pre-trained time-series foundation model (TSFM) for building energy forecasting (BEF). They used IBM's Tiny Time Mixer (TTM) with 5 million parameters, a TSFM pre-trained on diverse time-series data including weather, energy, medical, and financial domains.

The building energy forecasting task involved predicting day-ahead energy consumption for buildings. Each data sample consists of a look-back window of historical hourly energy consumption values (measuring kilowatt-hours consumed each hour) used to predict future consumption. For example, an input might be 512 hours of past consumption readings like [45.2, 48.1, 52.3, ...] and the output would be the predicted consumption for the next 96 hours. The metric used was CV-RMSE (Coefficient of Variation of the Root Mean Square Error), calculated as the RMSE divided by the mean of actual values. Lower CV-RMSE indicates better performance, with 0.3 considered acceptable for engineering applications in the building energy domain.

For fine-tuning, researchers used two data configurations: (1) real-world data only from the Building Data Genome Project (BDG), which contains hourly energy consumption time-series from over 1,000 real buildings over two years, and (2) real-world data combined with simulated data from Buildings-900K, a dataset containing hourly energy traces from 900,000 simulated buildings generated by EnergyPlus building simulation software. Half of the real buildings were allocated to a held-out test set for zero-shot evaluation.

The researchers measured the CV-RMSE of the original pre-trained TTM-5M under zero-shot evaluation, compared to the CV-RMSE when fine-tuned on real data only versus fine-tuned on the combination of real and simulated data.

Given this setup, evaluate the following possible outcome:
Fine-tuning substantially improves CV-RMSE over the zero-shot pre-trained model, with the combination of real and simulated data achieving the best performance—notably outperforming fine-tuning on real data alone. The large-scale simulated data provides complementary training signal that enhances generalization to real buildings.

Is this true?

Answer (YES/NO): NO